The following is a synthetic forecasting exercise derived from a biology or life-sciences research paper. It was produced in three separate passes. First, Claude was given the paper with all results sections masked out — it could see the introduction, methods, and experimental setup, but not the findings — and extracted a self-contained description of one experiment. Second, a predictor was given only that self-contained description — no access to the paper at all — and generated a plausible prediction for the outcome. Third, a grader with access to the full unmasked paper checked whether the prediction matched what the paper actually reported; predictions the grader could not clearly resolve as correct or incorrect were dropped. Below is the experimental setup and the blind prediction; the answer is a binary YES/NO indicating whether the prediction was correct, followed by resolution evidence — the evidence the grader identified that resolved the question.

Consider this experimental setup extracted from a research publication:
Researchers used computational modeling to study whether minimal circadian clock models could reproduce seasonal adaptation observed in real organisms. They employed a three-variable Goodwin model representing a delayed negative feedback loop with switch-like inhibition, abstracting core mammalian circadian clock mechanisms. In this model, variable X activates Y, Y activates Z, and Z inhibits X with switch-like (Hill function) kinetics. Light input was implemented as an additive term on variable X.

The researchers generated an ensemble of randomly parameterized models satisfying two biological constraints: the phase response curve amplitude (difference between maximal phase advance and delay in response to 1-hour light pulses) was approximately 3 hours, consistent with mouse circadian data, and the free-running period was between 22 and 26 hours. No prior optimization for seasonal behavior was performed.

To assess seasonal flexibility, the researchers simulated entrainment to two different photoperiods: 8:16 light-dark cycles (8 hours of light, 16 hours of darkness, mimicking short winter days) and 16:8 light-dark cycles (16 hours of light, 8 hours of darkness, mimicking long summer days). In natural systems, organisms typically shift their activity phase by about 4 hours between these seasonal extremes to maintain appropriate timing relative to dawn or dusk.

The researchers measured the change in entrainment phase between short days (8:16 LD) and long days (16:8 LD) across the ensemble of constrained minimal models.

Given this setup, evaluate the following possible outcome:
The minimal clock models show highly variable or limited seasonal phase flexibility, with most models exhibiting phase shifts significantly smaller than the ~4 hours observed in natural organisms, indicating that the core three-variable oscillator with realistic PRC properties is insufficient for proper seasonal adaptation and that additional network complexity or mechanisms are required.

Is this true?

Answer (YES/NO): NO